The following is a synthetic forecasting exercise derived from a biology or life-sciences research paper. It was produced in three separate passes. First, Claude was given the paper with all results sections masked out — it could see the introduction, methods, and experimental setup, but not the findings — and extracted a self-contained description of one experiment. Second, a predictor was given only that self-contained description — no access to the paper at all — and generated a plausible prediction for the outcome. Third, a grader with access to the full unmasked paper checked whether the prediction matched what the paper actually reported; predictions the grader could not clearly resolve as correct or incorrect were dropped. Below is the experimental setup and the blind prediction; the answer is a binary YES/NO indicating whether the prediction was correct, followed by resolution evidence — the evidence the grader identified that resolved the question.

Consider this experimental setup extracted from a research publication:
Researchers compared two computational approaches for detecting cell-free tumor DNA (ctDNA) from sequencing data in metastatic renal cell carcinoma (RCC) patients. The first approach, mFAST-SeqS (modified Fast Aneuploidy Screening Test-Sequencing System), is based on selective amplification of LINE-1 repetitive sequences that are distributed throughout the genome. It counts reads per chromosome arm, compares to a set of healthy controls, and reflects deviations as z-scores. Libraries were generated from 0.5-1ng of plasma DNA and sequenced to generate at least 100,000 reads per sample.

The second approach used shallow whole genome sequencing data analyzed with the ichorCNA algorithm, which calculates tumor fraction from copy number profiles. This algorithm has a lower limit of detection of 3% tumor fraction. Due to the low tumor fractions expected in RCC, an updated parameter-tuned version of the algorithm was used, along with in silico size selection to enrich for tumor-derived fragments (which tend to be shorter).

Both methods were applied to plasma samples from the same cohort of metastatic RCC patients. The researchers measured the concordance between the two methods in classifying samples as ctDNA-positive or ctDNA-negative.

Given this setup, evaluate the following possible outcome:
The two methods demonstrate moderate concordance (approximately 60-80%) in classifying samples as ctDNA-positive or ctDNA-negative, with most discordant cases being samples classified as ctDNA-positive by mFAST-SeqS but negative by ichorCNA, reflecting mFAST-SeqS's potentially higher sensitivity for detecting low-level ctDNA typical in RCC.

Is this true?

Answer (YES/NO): NO